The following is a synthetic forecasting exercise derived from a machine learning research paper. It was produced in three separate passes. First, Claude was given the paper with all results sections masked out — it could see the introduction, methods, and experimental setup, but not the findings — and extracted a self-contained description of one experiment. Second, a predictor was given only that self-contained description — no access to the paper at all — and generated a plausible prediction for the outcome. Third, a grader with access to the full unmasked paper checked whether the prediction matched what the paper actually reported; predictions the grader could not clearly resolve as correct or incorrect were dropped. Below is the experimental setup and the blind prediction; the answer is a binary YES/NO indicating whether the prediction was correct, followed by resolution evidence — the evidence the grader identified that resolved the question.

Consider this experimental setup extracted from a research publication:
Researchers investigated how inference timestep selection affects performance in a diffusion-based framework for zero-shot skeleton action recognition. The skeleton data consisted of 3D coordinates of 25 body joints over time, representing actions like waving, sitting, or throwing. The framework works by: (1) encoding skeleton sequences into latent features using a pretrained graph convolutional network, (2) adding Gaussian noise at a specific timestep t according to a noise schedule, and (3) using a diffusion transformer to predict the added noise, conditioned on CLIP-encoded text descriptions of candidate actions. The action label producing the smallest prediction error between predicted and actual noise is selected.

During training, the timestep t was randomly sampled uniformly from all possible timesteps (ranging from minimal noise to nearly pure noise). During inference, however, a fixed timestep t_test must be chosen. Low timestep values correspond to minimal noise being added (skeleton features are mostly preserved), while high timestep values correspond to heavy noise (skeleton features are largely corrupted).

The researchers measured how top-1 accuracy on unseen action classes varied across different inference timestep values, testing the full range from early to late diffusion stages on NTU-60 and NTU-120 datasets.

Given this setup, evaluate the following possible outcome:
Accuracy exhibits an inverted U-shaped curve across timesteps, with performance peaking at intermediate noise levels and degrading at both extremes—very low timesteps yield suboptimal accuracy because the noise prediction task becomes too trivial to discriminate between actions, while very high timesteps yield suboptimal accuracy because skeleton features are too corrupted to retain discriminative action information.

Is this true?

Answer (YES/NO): YES